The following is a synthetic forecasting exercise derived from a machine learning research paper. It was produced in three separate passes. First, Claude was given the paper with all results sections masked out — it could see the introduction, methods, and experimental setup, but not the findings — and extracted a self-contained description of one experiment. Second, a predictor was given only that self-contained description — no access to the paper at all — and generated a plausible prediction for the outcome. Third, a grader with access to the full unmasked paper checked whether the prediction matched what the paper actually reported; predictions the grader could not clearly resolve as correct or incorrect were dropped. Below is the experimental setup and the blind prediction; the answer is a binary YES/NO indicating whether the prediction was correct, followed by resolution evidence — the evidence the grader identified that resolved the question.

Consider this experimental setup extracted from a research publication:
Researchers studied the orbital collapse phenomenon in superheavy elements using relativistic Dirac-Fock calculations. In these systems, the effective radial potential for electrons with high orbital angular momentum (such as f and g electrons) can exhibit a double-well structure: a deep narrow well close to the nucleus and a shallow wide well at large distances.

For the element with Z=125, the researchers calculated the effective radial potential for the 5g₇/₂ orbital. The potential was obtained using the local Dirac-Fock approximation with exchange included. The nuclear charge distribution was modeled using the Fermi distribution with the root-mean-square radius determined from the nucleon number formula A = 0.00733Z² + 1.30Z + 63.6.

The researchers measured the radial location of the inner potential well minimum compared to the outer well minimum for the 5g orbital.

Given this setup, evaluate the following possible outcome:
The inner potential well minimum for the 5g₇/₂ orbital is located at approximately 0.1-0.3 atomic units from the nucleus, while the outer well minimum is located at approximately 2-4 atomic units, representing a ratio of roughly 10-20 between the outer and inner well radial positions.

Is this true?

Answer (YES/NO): NO